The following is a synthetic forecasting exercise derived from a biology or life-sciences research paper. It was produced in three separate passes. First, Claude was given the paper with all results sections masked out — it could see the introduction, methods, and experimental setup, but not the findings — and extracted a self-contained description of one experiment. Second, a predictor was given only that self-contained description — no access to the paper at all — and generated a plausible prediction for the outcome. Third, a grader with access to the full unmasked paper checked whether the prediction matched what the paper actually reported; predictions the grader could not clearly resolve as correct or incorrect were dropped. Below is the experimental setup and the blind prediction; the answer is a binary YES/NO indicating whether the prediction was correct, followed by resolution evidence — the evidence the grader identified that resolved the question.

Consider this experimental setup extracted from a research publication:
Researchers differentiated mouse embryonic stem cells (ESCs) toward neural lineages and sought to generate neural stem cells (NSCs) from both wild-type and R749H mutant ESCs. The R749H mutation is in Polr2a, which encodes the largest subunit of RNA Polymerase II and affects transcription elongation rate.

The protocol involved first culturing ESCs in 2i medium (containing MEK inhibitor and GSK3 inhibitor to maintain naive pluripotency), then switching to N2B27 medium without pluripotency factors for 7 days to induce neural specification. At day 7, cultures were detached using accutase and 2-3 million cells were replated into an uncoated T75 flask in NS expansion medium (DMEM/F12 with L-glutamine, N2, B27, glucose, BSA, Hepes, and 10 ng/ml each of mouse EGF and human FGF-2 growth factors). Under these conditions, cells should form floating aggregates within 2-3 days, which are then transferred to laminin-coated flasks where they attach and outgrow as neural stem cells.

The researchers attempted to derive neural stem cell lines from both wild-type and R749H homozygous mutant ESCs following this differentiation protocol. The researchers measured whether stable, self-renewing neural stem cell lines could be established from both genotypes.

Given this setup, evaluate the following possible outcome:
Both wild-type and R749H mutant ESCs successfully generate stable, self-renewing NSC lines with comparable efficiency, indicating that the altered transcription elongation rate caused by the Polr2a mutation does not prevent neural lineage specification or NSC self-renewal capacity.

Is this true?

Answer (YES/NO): NO